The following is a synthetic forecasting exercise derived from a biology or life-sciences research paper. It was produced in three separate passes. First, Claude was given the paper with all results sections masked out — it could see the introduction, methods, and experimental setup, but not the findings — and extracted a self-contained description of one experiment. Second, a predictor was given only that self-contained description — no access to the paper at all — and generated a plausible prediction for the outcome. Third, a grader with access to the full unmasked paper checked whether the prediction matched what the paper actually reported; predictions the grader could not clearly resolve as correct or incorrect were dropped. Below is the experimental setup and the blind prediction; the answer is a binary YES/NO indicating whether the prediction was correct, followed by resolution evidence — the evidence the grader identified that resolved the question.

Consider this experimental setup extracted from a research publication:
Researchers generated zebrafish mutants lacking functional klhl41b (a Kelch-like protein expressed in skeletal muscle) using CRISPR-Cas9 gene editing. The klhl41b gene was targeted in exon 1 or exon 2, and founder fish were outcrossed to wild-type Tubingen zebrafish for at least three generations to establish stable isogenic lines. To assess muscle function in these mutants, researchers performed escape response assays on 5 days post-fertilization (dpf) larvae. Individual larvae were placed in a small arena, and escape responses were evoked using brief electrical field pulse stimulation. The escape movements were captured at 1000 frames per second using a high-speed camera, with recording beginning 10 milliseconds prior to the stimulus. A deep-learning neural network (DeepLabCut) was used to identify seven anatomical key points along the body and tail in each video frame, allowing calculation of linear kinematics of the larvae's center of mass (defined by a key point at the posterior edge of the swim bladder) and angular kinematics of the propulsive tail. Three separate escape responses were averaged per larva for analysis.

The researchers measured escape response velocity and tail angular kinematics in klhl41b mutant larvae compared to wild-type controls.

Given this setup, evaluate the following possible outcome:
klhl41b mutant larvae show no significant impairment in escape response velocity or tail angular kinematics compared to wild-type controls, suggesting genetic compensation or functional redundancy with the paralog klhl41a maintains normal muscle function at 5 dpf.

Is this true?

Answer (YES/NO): NO